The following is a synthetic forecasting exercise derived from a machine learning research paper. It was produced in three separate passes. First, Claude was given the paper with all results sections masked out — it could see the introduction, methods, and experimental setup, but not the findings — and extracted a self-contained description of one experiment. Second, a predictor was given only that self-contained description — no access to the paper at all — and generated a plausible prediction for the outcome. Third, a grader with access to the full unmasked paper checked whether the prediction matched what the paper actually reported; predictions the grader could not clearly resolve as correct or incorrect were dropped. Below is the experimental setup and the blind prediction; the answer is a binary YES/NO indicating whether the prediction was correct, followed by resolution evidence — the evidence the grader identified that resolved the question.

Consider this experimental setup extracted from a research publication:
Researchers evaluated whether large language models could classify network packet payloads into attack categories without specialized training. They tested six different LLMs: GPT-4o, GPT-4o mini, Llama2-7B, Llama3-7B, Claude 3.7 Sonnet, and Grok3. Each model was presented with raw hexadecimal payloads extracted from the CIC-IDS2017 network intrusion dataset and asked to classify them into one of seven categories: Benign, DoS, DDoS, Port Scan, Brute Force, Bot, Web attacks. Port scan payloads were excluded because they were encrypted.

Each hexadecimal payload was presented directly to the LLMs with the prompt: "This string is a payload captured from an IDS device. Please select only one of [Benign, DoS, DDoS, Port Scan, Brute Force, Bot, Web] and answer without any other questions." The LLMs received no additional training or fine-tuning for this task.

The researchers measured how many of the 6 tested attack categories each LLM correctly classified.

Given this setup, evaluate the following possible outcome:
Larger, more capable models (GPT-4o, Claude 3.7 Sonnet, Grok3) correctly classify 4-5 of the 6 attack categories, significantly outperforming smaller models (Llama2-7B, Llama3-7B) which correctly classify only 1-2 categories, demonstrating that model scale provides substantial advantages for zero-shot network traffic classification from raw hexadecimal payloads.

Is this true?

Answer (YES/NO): NO